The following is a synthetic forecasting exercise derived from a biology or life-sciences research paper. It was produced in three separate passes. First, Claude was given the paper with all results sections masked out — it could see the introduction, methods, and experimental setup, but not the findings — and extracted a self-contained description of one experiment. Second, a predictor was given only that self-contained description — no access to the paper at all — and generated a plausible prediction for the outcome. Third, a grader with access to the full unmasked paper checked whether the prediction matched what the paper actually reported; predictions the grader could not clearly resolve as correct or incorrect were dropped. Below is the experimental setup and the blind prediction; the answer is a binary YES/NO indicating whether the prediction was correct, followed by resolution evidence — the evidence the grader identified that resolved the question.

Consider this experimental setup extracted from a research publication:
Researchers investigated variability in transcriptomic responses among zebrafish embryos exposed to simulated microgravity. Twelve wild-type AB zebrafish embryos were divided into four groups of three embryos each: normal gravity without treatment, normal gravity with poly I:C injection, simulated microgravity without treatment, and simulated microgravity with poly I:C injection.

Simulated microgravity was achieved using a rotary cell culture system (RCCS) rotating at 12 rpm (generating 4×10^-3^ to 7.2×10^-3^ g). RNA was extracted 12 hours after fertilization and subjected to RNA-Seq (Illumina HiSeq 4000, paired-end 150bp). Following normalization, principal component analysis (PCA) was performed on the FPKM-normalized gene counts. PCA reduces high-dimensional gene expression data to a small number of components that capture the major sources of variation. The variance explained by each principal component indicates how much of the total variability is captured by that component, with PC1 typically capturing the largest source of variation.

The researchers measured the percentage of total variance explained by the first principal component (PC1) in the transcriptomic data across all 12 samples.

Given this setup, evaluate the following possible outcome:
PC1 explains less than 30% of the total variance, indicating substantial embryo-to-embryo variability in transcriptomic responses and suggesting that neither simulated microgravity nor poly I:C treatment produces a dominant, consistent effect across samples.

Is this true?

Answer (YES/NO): NO